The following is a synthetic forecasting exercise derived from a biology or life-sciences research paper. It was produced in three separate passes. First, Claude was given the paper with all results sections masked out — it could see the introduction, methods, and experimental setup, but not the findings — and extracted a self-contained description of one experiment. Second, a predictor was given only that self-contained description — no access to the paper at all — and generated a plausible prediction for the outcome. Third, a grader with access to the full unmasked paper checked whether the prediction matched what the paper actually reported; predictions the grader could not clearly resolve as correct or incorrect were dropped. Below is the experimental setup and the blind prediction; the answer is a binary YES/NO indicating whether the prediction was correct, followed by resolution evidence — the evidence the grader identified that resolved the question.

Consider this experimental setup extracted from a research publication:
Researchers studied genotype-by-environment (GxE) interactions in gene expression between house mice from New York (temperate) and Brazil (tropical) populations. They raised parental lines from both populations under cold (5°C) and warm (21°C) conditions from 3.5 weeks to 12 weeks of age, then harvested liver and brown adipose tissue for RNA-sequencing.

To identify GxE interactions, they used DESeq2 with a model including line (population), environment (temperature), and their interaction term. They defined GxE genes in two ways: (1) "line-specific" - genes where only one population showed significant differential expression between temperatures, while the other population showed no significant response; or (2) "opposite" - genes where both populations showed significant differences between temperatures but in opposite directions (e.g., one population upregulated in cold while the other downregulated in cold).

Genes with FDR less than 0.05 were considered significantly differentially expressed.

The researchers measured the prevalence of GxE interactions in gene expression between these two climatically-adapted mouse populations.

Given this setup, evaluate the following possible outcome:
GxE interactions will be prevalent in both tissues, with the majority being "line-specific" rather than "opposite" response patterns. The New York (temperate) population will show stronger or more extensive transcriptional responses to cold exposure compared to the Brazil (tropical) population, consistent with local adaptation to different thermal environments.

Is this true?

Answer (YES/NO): NO